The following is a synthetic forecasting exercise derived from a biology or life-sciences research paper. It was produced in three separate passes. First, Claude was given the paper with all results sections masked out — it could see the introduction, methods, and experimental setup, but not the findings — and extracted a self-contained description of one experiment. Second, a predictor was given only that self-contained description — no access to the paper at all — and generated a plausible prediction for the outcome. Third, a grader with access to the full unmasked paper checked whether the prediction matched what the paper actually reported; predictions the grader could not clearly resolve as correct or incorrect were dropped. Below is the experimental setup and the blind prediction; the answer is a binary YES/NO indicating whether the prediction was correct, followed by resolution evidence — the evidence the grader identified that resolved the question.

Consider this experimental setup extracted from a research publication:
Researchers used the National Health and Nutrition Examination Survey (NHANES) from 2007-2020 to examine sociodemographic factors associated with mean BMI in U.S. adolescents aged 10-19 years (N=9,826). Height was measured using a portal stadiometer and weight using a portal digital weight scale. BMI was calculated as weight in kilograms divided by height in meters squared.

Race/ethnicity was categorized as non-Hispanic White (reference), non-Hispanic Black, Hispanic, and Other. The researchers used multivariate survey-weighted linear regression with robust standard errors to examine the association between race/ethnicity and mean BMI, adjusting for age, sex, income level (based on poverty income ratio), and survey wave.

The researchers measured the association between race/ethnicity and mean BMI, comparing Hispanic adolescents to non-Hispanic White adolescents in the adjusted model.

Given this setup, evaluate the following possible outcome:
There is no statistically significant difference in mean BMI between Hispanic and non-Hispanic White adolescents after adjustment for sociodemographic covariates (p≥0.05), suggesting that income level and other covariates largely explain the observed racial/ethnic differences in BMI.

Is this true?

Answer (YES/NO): NO